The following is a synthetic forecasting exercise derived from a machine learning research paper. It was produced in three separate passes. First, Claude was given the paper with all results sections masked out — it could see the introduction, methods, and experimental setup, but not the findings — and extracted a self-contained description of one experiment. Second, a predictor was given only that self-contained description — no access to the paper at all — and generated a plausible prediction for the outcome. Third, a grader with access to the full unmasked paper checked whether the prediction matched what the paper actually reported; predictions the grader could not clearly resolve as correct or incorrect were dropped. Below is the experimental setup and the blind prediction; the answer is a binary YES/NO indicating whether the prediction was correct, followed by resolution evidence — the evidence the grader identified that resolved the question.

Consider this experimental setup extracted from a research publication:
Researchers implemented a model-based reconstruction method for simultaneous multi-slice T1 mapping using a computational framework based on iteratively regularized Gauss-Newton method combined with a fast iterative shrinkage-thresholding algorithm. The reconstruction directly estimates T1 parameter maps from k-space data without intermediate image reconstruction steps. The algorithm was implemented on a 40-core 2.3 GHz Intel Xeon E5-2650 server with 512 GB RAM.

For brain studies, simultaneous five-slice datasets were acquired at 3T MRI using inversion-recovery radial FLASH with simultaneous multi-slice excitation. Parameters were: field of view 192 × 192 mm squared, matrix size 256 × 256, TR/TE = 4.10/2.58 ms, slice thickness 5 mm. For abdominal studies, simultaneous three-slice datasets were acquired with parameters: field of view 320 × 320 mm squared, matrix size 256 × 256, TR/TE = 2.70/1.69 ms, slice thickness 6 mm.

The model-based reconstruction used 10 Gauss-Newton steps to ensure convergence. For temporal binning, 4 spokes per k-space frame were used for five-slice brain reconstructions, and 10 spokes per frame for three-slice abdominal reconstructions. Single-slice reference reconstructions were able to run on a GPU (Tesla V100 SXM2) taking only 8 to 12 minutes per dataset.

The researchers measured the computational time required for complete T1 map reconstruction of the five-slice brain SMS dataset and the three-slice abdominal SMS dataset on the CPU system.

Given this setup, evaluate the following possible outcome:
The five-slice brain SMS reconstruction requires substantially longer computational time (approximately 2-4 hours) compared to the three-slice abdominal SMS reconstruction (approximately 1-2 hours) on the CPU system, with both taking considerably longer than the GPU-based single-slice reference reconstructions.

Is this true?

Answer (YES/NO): NO